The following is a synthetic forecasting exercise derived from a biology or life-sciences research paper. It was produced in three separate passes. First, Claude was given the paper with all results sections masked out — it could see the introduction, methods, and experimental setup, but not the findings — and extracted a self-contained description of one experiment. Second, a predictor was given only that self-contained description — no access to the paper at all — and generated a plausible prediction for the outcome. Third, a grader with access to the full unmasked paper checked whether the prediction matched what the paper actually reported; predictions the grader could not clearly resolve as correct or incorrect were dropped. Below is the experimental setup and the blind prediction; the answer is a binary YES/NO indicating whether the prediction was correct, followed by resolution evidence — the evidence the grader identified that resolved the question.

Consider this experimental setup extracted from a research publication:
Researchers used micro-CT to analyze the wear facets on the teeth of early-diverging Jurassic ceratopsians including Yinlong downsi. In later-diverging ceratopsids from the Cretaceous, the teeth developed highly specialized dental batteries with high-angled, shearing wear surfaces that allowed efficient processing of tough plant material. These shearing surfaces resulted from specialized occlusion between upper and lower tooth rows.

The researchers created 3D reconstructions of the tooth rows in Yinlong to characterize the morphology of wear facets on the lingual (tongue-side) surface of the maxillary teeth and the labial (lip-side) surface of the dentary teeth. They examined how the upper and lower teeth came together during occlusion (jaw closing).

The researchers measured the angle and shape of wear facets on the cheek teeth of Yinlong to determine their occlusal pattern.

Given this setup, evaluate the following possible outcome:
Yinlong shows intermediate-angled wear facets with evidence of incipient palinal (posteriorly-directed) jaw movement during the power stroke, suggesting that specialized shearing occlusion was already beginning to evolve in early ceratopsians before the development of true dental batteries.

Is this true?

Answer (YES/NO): NO